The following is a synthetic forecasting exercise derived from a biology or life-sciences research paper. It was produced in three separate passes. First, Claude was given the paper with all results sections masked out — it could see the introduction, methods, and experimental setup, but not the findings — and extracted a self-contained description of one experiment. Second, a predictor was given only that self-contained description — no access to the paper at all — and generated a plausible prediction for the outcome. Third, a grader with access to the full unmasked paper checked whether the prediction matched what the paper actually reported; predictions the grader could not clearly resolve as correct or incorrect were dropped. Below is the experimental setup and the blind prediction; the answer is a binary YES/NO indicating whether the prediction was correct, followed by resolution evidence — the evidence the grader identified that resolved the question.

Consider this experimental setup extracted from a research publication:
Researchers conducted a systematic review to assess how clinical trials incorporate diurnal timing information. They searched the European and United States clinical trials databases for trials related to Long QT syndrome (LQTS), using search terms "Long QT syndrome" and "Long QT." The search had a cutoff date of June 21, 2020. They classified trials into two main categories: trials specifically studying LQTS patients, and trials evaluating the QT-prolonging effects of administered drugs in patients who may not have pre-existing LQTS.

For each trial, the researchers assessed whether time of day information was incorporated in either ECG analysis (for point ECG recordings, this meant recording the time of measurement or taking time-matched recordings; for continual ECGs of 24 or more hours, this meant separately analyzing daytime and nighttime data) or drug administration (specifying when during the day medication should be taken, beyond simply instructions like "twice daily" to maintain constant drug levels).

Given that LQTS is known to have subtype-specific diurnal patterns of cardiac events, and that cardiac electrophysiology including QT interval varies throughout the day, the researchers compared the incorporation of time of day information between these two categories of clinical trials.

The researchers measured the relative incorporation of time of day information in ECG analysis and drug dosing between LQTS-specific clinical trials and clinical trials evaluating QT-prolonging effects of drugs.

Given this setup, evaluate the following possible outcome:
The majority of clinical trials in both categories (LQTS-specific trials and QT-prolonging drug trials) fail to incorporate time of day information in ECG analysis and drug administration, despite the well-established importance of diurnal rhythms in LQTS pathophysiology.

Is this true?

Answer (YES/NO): YES